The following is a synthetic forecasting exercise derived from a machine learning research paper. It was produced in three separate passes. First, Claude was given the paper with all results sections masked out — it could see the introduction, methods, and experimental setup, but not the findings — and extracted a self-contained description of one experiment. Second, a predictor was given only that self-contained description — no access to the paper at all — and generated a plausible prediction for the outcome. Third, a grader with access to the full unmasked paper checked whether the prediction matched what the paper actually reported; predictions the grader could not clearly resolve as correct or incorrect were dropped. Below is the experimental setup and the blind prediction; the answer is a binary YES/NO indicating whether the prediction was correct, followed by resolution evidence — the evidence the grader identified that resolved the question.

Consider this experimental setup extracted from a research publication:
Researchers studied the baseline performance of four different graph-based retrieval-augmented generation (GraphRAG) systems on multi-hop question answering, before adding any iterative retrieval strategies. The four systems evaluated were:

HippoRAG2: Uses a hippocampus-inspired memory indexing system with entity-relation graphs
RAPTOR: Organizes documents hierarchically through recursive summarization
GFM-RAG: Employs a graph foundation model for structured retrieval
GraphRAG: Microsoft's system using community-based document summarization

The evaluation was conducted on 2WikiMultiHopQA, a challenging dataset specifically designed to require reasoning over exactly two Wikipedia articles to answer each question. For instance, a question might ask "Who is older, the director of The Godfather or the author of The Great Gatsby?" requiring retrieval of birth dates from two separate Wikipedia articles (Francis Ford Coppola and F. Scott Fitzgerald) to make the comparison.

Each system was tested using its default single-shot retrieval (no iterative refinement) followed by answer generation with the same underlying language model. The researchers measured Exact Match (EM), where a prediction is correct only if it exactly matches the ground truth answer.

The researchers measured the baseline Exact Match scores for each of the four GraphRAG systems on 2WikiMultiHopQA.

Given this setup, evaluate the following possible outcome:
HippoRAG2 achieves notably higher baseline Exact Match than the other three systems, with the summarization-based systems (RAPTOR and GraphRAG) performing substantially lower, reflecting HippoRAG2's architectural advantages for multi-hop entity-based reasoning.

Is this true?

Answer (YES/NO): NO